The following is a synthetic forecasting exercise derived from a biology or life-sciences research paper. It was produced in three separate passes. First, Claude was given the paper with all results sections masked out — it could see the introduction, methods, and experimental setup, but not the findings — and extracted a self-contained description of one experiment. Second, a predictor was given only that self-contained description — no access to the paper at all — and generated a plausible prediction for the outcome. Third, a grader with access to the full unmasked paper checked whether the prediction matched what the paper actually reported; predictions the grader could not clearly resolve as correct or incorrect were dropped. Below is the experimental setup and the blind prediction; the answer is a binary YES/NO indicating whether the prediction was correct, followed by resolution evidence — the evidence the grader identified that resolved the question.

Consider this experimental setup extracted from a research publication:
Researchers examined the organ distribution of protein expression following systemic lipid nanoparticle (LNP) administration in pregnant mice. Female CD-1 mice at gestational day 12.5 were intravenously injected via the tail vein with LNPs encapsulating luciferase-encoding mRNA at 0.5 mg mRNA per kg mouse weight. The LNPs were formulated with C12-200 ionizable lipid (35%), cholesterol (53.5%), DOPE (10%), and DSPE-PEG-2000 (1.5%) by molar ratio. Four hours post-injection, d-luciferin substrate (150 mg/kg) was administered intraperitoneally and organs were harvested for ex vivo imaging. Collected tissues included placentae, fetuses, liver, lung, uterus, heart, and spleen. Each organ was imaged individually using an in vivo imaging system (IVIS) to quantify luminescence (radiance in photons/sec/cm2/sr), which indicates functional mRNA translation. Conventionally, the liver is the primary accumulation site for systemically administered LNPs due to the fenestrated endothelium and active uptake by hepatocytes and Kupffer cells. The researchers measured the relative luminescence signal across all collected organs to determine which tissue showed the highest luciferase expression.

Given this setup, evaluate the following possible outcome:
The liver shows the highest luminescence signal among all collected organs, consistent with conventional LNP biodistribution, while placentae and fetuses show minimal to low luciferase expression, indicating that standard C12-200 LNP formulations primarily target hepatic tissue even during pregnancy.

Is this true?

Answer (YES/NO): NO